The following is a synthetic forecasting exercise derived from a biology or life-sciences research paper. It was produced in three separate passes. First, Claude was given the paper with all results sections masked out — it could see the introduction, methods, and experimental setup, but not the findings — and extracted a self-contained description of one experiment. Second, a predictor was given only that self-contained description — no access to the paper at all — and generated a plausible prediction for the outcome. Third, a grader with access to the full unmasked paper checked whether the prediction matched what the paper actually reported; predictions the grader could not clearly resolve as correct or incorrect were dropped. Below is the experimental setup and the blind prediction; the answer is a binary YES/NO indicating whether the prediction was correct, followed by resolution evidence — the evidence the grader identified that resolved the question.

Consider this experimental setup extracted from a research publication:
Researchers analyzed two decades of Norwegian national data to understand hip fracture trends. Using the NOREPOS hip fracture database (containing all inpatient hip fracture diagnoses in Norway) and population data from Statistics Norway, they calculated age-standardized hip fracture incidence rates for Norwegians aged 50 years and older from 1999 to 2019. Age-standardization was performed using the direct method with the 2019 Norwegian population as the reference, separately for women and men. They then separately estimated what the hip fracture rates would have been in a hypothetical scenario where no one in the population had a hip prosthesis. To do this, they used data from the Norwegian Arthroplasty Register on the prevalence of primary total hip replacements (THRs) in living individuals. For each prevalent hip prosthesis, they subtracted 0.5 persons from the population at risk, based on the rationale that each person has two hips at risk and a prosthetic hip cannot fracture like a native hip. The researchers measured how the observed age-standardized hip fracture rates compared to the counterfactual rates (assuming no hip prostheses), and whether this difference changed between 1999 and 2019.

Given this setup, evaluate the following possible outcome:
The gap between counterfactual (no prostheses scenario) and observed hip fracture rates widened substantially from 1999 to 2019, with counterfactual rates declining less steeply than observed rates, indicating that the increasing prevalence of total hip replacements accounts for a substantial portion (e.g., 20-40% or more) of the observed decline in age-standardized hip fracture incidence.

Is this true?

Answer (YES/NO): NO